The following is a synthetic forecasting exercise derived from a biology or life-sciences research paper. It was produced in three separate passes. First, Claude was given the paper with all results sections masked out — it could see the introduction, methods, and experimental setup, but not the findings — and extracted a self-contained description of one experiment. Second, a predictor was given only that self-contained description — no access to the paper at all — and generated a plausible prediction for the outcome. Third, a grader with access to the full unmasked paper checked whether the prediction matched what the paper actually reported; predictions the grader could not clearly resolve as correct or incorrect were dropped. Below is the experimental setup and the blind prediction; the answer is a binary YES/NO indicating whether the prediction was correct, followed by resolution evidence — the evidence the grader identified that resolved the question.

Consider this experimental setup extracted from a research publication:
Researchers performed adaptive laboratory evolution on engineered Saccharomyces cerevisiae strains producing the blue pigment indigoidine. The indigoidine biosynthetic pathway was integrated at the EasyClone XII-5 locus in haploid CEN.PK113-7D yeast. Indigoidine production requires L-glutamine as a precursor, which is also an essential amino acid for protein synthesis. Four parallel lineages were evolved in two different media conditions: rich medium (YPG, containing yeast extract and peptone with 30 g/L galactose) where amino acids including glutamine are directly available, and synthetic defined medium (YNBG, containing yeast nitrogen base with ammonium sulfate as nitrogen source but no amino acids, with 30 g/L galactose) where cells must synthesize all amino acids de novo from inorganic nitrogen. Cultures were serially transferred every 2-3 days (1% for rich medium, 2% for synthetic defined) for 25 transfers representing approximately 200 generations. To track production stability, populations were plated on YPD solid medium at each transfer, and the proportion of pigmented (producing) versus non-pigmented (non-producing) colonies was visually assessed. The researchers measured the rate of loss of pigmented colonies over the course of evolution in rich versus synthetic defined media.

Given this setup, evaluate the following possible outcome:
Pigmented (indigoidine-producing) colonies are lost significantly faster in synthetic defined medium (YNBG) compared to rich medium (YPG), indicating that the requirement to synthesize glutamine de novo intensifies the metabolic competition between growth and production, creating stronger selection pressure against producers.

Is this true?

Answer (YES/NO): YES